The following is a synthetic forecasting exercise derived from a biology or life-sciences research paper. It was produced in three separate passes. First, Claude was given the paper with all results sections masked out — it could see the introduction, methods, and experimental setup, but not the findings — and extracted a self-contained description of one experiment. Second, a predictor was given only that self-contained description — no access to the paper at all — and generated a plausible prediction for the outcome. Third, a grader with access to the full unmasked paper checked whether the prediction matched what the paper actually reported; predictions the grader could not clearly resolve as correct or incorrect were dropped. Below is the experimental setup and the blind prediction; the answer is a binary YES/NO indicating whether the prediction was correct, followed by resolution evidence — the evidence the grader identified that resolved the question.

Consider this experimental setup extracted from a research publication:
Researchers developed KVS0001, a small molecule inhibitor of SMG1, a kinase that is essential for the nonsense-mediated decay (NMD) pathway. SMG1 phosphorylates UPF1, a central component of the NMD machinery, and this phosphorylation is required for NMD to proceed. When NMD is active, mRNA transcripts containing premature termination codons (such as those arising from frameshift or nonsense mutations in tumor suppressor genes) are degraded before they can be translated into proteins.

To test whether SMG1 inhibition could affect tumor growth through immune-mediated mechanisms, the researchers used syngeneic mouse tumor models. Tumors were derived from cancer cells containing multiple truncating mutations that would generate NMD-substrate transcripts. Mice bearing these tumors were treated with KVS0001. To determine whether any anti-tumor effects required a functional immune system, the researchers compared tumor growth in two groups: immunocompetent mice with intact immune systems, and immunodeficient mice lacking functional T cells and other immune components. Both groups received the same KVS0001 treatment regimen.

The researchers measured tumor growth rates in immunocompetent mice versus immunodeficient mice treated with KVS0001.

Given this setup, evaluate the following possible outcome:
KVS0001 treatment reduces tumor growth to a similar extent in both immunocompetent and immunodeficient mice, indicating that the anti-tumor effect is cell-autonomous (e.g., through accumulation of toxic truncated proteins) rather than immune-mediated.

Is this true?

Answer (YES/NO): NO